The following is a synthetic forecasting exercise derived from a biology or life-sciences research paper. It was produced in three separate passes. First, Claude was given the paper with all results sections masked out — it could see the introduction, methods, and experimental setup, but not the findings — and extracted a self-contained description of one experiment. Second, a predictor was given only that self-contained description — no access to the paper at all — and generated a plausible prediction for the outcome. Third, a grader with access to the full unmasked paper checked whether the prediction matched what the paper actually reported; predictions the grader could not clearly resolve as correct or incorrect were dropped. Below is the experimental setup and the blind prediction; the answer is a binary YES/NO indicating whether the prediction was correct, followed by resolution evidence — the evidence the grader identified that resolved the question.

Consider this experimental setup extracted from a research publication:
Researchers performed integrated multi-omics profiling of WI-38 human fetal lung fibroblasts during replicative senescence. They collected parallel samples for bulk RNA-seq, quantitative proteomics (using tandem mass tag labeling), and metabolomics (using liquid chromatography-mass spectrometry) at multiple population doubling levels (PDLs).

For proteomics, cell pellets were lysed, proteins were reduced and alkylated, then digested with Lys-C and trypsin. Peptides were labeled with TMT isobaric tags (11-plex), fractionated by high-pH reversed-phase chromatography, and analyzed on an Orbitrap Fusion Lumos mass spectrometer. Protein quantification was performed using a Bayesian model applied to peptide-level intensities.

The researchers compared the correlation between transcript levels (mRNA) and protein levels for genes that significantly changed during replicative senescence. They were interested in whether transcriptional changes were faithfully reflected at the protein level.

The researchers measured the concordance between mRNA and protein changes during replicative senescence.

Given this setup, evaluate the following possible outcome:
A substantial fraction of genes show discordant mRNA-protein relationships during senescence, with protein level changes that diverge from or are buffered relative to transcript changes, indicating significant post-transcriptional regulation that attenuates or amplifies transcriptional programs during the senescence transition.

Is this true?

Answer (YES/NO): NO